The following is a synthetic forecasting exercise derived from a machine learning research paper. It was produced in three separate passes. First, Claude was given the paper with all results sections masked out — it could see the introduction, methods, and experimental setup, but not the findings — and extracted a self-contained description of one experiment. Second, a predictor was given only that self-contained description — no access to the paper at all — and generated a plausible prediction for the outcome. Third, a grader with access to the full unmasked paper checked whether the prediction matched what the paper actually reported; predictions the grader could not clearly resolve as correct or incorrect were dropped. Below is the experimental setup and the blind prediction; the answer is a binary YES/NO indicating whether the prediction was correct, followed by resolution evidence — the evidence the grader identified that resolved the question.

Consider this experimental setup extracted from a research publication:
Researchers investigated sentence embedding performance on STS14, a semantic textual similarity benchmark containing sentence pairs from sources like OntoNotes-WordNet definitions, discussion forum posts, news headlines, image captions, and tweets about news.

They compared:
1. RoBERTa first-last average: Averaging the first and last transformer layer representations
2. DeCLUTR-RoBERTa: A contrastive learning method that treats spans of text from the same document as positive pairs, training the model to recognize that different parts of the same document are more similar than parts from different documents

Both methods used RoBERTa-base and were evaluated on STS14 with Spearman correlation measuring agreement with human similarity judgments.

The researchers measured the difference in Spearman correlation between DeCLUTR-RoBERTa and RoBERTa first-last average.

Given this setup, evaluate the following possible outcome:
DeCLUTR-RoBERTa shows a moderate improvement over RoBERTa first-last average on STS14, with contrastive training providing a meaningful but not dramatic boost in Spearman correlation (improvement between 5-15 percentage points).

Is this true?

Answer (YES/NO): NO